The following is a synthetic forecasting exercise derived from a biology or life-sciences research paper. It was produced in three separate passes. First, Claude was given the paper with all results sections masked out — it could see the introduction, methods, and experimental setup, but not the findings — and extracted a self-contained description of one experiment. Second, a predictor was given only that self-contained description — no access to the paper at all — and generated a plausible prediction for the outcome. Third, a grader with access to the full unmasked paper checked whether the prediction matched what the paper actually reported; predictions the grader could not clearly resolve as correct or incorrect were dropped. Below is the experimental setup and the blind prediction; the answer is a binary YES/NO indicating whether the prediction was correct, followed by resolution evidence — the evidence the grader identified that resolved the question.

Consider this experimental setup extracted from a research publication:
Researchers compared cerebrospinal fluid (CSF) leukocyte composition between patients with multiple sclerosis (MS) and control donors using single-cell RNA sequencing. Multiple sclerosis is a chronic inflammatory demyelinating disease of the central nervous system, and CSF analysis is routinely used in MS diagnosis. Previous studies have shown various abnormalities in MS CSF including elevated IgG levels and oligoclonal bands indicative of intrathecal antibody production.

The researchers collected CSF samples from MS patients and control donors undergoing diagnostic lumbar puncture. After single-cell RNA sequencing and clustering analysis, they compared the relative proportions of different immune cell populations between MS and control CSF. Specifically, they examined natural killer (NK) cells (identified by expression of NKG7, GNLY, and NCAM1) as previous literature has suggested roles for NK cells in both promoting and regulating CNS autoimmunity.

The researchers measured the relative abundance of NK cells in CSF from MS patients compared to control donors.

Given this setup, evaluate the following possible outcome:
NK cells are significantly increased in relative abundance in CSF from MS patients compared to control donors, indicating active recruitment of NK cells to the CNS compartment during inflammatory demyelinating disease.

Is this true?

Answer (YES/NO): YES